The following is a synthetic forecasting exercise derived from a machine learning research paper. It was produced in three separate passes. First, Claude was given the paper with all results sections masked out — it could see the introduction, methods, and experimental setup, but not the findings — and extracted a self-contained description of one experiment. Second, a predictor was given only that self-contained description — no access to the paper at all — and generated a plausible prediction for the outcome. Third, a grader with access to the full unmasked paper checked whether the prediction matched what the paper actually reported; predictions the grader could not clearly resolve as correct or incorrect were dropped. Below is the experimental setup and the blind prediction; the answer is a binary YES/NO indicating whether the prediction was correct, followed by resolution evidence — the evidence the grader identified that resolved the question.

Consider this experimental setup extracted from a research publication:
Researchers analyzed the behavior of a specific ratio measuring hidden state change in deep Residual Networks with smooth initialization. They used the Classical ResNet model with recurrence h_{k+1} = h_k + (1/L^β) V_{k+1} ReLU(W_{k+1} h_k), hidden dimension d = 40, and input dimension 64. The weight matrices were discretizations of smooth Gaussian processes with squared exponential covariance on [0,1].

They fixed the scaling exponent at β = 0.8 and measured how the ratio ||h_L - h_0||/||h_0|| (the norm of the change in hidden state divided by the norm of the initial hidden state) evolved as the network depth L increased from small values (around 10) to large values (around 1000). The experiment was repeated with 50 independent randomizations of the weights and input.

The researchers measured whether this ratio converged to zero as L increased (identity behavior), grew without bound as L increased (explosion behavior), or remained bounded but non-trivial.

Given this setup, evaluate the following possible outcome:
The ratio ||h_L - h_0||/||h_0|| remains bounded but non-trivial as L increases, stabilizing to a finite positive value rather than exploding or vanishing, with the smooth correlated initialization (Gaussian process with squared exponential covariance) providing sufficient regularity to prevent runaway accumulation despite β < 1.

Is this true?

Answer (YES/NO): NO